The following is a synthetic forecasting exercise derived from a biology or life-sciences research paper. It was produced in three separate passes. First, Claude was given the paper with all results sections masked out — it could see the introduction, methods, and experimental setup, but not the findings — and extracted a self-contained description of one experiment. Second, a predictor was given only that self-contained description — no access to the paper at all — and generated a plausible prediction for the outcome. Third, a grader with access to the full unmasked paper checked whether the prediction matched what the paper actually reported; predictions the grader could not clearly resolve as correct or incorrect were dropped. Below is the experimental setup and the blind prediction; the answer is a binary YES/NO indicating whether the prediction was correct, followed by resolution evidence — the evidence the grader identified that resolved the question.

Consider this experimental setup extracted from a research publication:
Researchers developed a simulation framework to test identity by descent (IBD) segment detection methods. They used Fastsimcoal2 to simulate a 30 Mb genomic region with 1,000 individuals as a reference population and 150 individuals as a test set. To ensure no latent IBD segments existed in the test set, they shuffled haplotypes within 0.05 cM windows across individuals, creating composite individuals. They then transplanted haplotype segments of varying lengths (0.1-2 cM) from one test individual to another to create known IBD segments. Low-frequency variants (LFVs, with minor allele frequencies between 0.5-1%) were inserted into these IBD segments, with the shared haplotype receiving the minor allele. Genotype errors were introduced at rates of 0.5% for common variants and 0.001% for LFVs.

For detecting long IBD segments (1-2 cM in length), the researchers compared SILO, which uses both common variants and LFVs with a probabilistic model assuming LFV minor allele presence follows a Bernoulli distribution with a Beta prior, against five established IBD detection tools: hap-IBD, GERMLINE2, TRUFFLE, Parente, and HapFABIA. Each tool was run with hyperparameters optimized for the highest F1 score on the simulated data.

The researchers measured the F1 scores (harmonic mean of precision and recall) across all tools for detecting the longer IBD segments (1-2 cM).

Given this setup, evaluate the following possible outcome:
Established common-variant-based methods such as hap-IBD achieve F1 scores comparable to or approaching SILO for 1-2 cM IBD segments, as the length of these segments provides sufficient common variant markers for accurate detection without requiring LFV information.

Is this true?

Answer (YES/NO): YES